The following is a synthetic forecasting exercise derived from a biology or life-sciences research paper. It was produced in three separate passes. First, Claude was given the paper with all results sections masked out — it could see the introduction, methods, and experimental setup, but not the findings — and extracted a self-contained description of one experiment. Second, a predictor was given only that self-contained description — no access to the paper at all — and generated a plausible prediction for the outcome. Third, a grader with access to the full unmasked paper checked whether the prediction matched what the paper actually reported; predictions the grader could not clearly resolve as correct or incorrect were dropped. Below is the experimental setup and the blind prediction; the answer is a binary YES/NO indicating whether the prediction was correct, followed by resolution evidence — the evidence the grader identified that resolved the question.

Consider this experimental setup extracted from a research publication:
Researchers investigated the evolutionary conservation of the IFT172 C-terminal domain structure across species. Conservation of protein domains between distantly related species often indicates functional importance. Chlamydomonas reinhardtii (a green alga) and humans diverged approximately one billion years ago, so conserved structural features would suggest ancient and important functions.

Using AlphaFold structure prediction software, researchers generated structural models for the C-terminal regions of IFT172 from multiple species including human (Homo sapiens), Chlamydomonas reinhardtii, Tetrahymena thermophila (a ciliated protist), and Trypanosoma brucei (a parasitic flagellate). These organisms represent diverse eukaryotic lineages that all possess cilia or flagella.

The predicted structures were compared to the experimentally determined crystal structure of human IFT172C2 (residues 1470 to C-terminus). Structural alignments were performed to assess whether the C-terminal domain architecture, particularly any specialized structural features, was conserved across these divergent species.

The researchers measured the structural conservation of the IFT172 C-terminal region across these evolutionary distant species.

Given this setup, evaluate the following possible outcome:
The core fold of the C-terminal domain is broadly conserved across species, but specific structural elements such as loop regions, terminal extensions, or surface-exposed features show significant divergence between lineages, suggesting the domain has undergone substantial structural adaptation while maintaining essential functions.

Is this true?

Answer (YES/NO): YES